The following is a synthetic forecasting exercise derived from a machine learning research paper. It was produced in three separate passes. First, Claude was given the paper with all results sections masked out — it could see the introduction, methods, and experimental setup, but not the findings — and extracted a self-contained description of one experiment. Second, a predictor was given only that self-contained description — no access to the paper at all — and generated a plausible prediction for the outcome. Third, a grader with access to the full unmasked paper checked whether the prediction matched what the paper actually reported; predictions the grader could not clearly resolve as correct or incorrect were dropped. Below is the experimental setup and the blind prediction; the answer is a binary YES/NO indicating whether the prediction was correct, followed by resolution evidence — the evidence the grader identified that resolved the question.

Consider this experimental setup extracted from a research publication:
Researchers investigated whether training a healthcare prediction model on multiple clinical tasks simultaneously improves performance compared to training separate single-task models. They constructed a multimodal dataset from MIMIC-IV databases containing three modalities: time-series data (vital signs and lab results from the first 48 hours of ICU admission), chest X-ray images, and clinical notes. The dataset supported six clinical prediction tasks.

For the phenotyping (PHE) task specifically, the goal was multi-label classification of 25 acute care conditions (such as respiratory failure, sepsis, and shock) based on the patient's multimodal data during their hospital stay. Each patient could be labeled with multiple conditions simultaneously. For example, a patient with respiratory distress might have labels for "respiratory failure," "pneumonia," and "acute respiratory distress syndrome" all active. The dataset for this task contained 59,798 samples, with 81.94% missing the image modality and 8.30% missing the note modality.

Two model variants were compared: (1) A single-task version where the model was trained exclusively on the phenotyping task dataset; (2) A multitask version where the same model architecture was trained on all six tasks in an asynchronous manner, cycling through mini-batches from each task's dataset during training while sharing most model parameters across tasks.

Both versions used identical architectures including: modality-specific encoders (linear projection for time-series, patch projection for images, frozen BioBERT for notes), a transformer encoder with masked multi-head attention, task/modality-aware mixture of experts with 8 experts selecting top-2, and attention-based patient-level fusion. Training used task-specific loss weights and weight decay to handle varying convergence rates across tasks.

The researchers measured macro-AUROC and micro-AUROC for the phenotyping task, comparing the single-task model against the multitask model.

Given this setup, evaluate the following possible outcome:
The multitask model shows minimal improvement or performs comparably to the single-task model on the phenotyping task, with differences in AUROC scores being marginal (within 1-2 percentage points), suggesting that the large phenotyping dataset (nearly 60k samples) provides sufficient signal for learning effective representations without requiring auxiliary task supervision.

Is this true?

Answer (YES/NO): YES